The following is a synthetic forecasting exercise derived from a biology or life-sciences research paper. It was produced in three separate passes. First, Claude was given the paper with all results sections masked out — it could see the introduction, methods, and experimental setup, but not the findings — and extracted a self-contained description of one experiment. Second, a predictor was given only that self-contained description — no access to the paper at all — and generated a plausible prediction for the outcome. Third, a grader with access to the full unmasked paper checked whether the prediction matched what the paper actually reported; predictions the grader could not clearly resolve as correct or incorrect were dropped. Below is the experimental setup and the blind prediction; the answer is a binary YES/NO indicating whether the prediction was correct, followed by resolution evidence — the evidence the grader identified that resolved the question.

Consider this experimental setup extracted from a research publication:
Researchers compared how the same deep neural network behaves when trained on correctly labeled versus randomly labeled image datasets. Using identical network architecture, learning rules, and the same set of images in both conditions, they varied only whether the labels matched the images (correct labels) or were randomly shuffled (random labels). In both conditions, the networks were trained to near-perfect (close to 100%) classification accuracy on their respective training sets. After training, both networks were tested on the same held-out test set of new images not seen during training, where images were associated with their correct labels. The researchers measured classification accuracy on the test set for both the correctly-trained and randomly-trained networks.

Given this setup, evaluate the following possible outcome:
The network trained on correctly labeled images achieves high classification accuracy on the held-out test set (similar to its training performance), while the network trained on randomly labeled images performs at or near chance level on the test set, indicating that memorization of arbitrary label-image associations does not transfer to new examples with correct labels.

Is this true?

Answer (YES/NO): YES